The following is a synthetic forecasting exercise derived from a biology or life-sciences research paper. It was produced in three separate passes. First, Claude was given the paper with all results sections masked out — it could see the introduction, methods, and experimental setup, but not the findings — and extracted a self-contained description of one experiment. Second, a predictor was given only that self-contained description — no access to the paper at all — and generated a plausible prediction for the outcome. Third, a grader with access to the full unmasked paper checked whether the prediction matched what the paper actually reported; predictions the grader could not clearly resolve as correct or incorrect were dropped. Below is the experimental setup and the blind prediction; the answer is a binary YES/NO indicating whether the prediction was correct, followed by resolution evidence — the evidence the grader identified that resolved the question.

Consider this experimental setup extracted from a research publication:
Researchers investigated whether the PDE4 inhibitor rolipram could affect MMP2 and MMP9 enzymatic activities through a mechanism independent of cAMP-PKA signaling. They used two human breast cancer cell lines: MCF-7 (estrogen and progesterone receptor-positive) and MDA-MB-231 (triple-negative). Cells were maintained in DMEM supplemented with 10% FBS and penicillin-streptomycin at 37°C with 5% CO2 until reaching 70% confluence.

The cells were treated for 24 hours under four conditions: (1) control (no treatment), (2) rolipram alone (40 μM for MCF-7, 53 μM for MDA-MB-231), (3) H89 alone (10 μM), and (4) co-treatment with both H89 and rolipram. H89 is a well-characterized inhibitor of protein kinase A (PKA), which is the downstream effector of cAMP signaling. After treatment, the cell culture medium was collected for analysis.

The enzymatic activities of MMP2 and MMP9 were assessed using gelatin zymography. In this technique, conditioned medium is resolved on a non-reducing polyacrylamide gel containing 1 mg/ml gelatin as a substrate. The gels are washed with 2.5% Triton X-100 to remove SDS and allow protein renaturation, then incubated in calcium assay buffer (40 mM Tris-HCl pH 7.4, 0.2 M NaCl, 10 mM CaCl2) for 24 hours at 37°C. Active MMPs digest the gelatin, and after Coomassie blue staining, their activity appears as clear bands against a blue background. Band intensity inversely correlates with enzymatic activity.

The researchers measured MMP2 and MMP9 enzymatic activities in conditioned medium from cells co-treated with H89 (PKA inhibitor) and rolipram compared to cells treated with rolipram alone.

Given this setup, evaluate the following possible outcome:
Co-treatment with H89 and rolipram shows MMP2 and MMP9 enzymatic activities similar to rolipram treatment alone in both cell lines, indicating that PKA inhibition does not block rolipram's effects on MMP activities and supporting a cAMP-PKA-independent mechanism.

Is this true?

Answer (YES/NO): YES